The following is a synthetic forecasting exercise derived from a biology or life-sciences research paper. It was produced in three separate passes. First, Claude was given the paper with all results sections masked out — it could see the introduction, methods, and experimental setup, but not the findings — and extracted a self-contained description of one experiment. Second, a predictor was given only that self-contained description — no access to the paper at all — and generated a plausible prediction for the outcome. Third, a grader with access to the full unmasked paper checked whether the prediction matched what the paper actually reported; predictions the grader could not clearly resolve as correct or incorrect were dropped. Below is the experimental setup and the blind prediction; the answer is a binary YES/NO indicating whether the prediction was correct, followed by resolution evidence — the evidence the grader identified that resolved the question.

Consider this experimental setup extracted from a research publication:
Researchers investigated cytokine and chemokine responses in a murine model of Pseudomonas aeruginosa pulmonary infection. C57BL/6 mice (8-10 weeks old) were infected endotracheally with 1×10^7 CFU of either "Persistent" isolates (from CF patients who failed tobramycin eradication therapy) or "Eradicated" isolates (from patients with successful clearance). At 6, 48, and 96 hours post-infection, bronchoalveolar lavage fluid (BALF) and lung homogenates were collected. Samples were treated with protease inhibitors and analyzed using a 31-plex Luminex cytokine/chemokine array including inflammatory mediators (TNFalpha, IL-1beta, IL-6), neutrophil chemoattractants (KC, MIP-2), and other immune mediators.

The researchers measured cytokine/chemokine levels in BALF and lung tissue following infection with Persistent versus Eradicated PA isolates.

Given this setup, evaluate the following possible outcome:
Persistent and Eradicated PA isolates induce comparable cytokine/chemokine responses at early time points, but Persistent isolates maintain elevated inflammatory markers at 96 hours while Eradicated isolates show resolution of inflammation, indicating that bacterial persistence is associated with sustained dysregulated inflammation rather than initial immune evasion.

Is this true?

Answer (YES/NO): NO